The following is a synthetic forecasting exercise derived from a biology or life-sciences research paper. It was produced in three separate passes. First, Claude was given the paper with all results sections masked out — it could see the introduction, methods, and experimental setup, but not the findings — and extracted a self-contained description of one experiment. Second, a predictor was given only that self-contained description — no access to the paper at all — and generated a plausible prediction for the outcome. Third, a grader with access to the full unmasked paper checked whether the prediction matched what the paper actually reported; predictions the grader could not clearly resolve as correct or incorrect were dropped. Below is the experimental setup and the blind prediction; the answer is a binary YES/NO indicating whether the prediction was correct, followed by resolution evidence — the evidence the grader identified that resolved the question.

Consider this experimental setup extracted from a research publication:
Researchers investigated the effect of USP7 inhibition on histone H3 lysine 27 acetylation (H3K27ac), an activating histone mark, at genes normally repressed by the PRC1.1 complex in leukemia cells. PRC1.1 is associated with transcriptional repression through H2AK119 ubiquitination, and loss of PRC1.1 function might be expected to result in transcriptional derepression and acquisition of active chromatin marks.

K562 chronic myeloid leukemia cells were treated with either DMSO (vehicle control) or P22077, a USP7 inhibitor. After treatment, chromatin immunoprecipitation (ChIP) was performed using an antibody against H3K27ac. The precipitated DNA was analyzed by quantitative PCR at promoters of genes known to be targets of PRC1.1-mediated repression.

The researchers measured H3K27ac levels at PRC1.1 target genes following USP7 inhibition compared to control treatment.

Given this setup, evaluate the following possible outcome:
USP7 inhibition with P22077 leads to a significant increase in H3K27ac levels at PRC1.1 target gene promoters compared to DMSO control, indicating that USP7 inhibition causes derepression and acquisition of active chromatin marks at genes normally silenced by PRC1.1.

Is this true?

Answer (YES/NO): NO